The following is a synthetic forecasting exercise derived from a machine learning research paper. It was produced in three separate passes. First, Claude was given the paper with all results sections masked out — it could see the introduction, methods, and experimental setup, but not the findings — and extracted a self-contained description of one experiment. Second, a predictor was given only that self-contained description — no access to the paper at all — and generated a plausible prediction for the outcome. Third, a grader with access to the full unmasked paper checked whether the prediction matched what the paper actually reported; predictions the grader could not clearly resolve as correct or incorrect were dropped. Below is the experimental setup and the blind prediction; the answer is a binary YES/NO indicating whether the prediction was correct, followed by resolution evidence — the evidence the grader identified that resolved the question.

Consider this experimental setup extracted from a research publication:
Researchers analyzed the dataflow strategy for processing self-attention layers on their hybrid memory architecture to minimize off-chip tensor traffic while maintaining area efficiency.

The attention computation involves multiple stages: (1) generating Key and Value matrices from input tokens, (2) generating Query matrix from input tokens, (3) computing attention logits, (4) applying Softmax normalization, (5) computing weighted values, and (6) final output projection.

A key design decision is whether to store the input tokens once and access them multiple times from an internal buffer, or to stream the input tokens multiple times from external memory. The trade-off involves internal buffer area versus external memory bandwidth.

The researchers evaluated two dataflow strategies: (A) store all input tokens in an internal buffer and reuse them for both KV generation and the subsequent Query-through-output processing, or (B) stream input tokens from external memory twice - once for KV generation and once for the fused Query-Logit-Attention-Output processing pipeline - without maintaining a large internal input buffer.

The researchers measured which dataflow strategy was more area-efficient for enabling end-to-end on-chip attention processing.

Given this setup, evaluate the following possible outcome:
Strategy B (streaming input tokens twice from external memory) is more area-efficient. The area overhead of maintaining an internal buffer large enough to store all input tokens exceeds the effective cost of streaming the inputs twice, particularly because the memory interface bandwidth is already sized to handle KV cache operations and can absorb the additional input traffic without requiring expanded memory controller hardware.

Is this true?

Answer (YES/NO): YES